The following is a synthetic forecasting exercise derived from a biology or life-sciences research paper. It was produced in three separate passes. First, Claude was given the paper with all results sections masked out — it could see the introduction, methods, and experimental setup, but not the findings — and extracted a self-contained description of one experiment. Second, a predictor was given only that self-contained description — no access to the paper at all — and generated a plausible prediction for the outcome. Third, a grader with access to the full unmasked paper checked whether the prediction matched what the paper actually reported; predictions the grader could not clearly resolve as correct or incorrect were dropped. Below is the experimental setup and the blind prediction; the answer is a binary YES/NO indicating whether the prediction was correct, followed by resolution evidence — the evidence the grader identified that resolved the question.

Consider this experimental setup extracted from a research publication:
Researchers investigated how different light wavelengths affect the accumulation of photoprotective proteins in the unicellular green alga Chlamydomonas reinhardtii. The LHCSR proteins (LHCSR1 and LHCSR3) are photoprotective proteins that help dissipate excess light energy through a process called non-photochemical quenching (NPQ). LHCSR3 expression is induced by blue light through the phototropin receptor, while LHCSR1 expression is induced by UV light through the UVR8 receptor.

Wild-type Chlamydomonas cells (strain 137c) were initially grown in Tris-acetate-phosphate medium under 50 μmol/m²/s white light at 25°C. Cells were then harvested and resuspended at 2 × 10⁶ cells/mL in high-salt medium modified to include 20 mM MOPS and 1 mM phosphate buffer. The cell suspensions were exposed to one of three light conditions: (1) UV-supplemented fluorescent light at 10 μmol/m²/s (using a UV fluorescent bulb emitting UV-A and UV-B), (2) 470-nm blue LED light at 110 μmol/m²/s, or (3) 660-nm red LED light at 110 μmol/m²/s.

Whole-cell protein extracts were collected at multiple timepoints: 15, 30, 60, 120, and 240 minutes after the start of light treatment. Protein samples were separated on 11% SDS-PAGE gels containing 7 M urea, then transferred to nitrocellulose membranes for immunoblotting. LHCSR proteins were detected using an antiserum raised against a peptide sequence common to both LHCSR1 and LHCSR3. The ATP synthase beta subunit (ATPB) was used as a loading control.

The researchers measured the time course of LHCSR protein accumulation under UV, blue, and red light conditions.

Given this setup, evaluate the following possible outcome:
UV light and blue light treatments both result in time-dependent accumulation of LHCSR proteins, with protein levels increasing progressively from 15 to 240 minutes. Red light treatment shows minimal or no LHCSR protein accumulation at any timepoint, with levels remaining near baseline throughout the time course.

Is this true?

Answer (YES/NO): NO